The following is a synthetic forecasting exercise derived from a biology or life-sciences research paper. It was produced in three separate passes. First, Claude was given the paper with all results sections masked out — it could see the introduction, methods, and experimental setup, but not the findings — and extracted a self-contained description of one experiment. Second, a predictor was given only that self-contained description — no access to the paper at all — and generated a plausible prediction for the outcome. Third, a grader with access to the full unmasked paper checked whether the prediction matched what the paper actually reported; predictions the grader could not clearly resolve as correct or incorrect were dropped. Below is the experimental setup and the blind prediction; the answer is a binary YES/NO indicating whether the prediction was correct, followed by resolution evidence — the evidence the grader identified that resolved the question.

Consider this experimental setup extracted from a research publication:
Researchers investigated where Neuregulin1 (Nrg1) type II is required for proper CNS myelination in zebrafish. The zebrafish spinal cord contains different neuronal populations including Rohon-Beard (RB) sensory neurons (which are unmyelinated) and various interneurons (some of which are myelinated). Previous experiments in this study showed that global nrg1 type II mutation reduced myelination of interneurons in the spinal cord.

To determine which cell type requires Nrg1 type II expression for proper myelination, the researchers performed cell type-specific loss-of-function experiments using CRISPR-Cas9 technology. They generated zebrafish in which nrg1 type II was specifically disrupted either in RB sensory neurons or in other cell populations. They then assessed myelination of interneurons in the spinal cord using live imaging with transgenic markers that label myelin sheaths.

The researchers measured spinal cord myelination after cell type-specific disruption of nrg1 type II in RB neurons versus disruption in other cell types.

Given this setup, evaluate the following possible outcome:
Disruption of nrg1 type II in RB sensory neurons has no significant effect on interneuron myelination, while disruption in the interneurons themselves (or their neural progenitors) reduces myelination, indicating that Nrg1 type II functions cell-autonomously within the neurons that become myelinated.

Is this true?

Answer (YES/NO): NO